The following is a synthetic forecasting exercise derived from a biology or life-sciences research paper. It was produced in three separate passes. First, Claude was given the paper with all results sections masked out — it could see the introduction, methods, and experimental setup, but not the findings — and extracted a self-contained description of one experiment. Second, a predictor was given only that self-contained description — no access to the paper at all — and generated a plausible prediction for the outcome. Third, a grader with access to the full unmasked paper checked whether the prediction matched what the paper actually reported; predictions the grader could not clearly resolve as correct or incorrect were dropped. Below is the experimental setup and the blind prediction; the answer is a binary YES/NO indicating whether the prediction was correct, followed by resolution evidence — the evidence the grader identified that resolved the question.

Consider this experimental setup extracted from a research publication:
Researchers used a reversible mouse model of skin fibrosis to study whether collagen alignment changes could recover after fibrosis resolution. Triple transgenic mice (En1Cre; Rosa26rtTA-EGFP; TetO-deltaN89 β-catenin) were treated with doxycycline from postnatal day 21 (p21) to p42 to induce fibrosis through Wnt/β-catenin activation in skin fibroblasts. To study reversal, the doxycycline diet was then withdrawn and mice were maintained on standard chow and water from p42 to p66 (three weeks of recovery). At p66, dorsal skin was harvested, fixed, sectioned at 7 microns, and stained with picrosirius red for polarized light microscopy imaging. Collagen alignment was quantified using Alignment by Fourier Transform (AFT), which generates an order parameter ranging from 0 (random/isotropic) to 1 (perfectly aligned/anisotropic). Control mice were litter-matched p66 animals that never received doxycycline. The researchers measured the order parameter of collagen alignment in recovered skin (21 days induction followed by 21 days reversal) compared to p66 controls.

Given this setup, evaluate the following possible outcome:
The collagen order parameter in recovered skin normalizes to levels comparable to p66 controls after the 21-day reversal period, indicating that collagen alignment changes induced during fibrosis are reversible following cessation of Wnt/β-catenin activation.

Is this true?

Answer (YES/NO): YES